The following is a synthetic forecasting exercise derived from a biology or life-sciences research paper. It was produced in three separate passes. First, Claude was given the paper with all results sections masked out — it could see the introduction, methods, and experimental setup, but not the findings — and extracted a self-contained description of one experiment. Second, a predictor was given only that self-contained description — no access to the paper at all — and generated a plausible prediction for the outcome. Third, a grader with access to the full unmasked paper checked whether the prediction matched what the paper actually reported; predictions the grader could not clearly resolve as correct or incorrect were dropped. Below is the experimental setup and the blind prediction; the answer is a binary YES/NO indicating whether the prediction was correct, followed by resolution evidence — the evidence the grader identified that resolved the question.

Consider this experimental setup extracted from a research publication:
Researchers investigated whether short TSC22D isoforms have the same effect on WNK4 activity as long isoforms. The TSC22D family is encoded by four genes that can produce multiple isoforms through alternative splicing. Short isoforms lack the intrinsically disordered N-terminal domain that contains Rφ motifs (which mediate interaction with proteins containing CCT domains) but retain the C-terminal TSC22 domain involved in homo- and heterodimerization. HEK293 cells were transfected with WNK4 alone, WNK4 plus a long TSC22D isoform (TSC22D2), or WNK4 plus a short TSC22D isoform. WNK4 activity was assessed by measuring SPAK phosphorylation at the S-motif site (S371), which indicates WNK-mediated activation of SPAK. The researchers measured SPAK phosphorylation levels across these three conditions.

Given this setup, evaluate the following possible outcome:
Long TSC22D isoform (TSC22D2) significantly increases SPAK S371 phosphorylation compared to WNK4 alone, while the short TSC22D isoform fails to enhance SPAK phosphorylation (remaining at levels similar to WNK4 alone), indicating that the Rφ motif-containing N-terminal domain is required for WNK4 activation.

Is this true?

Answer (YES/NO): NO